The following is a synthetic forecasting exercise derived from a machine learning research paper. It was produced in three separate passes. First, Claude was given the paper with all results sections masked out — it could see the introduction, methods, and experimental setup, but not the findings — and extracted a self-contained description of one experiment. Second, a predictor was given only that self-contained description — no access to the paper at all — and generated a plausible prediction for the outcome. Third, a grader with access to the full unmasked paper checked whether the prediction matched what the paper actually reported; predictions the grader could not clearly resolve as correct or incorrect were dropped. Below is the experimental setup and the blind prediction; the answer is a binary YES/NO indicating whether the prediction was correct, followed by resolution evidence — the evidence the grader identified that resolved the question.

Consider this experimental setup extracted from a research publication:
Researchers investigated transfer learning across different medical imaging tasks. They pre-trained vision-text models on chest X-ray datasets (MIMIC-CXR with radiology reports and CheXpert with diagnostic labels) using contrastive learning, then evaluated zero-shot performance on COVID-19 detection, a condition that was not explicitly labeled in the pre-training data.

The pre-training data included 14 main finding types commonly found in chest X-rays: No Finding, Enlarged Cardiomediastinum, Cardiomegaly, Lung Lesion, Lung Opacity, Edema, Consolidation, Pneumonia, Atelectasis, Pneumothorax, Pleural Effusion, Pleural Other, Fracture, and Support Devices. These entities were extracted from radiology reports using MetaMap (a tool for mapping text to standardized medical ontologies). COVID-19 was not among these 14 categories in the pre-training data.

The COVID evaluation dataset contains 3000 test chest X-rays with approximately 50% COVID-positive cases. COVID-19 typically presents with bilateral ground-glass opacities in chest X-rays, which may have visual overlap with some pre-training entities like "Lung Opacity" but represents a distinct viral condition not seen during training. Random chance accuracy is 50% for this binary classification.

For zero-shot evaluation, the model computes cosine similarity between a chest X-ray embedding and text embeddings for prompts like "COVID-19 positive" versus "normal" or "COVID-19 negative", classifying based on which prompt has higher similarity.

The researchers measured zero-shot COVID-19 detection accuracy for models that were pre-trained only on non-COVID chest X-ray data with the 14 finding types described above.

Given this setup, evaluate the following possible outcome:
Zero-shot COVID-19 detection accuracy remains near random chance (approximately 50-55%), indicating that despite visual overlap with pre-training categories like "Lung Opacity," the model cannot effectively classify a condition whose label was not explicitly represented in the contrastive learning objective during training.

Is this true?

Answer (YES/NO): NO